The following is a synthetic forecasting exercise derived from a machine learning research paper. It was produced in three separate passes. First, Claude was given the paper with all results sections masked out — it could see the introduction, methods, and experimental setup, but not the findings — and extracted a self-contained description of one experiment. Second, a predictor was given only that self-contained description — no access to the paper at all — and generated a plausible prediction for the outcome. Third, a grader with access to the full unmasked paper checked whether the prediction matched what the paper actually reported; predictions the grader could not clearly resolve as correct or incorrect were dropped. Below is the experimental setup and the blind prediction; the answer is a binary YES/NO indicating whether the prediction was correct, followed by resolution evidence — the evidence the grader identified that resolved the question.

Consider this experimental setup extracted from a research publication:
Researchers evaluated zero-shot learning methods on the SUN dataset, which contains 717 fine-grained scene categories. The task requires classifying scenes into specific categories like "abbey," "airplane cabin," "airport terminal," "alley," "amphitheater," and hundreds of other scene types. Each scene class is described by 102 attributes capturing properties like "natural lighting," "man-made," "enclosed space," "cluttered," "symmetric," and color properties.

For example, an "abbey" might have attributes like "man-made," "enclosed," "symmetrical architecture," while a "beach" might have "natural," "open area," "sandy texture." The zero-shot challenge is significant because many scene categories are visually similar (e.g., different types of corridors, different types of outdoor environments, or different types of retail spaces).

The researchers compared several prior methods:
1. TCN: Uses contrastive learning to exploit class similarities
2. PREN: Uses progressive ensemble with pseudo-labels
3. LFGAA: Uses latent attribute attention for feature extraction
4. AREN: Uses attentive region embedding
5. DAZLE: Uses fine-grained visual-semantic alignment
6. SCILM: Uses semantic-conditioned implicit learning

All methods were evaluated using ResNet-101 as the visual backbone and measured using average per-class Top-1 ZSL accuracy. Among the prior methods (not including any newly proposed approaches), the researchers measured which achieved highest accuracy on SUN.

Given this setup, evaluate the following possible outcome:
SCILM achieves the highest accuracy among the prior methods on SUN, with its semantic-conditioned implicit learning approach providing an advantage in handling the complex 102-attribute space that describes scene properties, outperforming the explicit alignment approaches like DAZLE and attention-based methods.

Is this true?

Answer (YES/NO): YES